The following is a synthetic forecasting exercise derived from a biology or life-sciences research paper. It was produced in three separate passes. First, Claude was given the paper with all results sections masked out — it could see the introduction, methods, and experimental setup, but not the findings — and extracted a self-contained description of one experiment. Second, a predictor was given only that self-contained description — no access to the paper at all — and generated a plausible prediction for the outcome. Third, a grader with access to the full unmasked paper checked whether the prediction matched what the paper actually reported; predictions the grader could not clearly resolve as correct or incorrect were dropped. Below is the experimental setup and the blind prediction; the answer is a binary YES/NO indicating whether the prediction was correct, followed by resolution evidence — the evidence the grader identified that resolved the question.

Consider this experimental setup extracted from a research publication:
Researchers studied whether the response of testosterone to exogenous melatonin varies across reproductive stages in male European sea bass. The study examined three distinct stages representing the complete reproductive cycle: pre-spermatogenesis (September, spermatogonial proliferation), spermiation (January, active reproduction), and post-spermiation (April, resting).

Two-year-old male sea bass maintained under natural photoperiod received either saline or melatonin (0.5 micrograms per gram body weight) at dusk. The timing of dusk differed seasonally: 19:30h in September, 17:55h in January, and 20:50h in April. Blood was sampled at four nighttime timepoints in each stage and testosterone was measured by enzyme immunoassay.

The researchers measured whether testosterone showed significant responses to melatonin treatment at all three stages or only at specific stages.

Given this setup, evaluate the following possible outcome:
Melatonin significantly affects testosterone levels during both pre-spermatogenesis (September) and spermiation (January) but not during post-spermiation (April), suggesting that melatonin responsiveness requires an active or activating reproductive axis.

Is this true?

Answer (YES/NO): NO